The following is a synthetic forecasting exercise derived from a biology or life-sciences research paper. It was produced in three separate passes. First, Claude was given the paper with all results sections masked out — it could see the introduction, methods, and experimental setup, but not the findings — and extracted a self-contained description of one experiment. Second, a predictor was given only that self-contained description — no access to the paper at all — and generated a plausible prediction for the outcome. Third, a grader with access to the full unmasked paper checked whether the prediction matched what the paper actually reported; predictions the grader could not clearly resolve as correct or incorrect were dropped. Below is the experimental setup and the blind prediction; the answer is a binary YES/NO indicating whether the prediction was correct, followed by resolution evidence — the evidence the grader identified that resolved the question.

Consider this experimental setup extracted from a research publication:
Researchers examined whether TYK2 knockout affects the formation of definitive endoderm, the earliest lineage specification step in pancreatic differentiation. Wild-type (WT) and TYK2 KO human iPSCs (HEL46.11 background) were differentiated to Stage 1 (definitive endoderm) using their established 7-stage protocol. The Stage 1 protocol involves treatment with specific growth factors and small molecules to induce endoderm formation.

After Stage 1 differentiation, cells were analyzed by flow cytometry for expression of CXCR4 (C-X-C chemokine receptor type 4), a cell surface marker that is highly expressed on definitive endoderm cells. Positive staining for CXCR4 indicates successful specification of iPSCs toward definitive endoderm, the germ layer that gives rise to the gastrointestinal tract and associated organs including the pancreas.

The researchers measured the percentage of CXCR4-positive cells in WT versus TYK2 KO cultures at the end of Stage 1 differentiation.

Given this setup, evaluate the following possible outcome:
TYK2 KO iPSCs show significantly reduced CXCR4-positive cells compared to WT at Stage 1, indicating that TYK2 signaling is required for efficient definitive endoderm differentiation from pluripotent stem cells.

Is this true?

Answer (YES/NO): NO